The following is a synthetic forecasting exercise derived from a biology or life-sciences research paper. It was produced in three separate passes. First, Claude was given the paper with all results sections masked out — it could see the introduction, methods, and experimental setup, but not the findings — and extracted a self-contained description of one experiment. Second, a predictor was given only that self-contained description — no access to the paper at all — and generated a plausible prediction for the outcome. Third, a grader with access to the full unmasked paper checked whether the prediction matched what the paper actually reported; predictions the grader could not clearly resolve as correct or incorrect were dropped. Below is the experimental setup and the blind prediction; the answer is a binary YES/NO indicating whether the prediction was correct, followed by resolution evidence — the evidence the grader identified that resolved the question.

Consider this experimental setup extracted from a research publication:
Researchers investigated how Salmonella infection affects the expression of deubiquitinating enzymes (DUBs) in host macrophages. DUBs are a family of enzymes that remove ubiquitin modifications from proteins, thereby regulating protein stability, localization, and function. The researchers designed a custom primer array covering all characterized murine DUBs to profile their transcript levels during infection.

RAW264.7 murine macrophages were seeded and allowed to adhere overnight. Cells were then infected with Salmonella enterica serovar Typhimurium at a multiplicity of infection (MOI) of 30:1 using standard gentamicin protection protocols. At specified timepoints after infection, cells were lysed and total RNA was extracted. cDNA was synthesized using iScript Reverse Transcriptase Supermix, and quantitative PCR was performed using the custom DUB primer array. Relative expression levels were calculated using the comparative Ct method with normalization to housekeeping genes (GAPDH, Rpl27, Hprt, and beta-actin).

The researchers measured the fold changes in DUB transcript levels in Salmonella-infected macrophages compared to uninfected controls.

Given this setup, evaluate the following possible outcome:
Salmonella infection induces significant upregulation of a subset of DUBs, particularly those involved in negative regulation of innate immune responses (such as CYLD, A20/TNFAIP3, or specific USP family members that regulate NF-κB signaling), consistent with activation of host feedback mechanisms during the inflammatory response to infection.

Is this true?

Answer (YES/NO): NO